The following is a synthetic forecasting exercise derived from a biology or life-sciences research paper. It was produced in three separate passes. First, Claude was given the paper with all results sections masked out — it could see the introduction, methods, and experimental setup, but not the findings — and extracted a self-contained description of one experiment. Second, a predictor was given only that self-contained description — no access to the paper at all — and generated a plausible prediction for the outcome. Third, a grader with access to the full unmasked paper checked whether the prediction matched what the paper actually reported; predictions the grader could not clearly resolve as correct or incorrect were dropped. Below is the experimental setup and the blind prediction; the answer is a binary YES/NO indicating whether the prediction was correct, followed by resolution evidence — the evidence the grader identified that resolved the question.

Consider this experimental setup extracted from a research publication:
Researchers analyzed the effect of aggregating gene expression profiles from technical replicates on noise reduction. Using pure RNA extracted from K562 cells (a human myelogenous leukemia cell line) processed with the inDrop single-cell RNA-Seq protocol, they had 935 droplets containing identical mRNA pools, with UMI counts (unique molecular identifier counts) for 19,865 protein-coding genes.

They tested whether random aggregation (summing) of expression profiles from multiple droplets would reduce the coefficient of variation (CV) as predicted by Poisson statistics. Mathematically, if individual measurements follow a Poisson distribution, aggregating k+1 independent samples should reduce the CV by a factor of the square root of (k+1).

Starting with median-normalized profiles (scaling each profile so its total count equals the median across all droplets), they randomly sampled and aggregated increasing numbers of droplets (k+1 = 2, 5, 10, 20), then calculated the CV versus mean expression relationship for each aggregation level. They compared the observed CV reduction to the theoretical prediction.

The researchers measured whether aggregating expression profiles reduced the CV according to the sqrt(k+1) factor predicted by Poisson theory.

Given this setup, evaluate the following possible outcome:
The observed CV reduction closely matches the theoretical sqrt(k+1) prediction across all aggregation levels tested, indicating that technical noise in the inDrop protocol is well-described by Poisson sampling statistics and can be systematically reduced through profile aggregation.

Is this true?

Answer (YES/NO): YES